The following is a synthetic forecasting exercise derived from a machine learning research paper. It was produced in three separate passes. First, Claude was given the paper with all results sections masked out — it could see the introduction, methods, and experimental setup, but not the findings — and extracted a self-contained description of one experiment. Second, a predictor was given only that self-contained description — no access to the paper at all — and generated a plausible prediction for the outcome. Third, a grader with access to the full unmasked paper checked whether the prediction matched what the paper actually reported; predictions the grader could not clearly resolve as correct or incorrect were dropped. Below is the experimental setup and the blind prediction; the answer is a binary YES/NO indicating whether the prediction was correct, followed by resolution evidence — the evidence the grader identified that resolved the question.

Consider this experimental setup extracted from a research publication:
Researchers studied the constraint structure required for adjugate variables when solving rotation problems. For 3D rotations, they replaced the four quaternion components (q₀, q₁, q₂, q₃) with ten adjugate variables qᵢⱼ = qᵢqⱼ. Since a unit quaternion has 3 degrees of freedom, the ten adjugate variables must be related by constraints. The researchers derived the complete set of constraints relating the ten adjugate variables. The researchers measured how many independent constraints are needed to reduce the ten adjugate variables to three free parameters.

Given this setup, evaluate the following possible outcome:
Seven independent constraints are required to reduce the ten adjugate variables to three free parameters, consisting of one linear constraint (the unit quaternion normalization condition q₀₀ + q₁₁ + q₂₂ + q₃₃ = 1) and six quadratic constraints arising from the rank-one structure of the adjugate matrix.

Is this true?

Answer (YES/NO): YES